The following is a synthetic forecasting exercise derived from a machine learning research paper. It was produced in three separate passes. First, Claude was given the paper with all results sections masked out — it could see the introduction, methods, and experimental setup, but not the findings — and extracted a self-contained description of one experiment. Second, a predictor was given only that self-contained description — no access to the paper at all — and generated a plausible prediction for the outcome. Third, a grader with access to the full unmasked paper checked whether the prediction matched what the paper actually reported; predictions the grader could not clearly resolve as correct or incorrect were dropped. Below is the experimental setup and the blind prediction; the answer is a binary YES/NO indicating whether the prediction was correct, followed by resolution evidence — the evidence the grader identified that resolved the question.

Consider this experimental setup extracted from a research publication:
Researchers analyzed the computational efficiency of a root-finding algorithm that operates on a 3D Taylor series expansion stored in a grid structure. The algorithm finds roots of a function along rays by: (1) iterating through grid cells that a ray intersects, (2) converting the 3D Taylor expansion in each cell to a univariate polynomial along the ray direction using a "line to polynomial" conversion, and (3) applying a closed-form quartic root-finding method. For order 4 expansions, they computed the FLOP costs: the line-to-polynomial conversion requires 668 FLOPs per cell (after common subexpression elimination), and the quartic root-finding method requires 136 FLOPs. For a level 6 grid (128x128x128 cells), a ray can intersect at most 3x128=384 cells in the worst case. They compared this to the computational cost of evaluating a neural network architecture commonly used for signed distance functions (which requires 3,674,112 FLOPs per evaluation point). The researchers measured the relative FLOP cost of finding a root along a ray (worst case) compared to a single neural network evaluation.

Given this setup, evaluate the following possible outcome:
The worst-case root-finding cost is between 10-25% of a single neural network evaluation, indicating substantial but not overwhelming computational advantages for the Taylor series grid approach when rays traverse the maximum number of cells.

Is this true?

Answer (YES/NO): NO